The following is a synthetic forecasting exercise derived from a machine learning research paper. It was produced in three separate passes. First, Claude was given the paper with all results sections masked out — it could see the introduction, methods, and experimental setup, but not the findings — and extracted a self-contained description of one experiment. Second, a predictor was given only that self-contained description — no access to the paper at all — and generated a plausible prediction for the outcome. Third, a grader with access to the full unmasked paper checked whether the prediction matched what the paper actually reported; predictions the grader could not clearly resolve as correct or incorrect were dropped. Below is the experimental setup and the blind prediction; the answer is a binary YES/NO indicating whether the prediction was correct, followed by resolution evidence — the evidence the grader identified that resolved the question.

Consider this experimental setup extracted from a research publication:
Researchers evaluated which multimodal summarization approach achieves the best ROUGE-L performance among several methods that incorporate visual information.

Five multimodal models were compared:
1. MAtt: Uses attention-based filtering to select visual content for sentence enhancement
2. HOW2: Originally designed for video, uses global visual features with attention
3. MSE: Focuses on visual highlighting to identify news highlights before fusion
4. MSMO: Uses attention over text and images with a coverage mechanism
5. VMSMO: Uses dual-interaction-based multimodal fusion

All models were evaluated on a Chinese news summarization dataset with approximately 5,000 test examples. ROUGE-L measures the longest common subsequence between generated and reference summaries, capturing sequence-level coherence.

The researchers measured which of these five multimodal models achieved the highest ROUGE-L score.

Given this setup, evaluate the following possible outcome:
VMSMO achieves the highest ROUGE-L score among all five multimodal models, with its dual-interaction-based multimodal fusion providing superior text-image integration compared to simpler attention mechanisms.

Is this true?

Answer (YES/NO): NO